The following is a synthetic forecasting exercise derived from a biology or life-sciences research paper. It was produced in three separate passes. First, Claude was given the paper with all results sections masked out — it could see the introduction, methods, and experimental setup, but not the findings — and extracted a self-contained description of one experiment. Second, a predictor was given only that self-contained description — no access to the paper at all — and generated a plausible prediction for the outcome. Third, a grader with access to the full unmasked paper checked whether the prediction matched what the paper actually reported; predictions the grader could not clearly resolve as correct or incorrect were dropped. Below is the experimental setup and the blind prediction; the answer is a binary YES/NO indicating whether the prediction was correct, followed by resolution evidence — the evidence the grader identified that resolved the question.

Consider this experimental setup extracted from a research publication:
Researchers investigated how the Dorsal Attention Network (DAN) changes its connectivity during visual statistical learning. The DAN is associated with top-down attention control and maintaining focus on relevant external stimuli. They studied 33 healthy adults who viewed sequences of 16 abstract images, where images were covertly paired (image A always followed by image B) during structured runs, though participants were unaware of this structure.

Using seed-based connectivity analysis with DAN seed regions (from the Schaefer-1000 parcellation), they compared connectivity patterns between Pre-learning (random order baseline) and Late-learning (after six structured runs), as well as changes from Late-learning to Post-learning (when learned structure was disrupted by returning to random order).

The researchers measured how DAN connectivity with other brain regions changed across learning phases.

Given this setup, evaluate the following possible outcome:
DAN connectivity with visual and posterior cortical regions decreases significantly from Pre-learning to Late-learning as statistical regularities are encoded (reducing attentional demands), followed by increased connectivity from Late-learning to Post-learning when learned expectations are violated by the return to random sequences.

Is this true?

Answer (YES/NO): NO